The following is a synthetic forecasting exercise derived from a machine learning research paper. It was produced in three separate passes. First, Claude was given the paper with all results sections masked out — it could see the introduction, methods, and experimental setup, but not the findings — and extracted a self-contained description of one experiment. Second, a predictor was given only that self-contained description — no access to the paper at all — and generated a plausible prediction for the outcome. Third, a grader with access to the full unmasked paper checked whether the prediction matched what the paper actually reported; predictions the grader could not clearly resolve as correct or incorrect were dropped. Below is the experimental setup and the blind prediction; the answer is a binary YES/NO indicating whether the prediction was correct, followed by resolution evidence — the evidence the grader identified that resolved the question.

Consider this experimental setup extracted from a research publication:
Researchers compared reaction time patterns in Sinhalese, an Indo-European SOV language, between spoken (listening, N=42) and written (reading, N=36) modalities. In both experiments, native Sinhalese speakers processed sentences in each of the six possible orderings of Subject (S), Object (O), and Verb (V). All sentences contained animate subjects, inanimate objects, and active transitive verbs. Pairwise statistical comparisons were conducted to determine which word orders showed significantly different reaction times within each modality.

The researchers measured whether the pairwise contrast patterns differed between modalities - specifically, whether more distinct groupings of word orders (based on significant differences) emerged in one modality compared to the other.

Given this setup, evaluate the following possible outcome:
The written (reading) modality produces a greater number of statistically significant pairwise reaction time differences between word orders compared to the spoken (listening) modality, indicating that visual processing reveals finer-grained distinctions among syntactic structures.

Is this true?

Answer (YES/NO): NO